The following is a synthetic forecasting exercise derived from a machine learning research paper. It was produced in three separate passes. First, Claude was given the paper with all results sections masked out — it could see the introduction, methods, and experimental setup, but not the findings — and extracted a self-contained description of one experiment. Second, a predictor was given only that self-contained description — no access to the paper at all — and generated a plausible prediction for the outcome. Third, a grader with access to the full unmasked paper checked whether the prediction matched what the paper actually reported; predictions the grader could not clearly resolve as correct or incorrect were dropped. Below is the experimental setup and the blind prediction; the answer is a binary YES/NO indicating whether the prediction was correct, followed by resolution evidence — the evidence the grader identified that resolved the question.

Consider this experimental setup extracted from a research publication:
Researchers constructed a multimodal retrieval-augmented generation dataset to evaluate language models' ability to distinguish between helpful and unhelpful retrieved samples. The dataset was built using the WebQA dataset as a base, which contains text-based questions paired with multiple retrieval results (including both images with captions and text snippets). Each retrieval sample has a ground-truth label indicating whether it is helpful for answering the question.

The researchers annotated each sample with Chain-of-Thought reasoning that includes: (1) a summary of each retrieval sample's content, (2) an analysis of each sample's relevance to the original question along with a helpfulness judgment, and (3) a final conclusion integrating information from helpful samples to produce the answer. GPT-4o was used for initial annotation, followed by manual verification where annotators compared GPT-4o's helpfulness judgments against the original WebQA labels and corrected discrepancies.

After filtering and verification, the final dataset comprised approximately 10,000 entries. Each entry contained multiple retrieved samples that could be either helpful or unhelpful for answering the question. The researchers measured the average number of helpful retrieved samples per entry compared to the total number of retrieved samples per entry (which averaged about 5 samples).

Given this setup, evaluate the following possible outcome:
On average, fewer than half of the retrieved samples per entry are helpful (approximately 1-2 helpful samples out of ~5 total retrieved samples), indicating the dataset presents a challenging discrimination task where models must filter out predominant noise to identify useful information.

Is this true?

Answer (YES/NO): YES